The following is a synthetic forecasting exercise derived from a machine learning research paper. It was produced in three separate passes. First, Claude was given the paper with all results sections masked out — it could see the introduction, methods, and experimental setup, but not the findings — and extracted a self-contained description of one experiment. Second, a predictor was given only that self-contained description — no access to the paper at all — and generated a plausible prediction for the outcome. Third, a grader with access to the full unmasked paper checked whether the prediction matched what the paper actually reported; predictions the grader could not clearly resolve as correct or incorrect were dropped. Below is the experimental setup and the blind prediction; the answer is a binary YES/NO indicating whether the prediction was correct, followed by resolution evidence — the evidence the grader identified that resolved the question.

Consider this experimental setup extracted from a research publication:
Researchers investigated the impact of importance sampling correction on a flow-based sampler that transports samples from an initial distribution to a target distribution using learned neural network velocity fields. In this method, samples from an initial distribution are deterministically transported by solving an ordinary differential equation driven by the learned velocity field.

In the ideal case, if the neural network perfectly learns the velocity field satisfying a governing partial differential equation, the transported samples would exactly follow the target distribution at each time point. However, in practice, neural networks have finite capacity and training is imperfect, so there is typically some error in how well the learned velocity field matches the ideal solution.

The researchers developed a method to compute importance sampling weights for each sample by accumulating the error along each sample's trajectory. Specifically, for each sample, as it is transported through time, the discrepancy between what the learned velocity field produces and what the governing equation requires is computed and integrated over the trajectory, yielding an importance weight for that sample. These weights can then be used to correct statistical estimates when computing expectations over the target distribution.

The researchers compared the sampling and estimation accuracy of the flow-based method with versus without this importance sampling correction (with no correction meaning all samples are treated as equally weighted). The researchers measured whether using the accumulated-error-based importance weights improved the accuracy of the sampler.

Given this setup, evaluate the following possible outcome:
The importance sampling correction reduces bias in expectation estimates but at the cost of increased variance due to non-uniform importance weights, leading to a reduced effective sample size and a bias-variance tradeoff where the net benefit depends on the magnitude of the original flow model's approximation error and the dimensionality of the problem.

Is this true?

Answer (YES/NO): NO